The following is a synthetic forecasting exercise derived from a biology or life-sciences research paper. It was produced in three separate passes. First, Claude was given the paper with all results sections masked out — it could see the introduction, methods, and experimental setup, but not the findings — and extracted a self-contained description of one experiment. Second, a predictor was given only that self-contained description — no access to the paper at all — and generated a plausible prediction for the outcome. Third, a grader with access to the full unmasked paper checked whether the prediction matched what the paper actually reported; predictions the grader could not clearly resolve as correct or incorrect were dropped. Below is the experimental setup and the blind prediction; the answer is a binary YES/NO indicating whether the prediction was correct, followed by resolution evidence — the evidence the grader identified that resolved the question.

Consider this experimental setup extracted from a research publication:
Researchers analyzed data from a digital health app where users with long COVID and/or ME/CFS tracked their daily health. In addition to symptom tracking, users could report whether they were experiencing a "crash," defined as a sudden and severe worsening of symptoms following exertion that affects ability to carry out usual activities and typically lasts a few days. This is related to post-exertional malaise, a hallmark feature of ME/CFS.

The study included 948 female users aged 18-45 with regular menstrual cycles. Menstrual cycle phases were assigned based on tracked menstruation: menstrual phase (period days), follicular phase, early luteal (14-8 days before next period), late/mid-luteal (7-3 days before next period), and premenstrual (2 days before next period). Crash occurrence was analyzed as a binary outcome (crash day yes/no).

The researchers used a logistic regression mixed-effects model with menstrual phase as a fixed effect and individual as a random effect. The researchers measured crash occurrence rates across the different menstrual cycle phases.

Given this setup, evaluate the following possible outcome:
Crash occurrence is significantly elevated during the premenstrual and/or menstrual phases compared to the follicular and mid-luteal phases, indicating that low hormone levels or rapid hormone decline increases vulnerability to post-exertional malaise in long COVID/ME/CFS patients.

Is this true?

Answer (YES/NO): YES